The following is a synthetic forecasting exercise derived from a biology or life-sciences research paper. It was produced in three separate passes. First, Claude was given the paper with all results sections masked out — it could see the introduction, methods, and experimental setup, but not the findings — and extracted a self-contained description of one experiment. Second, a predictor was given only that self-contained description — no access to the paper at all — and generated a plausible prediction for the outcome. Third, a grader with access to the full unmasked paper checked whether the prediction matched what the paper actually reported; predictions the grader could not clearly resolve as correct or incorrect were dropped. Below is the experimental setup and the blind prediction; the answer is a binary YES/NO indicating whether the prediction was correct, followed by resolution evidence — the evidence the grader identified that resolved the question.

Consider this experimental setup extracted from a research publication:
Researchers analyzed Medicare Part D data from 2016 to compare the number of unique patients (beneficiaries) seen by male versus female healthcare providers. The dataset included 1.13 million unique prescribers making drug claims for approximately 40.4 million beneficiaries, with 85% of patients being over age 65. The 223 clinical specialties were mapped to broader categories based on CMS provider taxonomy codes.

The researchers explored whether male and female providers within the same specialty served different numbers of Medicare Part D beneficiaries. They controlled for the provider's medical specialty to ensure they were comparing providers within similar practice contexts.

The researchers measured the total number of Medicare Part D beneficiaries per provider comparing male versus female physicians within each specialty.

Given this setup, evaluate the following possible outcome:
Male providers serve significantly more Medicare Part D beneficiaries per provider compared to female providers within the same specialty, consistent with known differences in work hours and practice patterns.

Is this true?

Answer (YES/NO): YES